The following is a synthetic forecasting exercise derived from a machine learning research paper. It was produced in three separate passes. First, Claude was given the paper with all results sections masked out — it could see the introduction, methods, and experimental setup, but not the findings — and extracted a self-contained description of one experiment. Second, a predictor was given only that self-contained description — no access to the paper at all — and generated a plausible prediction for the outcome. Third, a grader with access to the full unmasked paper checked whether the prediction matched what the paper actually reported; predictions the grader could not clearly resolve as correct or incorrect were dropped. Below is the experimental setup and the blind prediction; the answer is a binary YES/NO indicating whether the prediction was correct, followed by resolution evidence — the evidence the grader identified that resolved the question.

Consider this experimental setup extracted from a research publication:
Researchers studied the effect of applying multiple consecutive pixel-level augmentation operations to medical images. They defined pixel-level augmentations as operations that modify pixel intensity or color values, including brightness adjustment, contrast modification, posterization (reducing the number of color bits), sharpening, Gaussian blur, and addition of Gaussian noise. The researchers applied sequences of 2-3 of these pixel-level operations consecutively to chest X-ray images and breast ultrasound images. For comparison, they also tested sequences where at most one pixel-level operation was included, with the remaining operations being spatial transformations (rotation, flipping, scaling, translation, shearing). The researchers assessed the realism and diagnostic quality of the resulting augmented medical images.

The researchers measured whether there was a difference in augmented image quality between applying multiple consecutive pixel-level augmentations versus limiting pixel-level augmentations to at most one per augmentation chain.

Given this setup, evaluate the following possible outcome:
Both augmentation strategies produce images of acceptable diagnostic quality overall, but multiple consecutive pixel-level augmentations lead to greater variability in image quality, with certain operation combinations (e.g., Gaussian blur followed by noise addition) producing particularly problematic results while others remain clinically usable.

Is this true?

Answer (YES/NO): NO